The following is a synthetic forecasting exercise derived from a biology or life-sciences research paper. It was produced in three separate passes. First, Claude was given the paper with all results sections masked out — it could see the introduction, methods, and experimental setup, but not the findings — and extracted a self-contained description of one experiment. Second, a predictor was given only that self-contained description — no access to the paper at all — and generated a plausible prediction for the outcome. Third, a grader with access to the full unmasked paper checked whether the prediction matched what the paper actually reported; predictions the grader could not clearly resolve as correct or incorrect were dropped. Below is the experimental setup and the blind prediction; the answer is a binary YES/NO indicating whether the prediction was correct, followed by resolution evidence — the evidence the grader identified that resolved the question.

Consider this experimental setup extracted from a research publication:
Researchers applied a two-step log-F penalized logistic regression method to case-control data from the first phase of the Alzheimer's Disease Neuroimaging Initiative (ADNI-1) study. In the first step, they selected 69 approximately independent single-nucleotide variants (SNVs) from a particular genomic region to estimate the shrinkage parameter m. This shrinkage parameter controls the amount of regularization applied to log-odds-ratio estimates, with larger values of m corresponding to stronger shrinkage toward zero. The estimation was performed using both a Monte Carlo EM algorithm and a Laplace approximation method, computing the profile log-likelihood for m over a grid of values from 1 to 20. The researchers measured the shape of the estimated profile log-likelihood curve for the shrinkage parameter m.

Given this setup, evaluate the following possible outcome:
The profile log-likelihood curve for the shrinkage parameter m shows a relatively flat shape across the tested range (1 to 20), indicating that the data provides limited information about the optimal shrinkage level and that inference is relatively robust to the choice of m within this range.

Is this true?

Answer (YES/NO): NO